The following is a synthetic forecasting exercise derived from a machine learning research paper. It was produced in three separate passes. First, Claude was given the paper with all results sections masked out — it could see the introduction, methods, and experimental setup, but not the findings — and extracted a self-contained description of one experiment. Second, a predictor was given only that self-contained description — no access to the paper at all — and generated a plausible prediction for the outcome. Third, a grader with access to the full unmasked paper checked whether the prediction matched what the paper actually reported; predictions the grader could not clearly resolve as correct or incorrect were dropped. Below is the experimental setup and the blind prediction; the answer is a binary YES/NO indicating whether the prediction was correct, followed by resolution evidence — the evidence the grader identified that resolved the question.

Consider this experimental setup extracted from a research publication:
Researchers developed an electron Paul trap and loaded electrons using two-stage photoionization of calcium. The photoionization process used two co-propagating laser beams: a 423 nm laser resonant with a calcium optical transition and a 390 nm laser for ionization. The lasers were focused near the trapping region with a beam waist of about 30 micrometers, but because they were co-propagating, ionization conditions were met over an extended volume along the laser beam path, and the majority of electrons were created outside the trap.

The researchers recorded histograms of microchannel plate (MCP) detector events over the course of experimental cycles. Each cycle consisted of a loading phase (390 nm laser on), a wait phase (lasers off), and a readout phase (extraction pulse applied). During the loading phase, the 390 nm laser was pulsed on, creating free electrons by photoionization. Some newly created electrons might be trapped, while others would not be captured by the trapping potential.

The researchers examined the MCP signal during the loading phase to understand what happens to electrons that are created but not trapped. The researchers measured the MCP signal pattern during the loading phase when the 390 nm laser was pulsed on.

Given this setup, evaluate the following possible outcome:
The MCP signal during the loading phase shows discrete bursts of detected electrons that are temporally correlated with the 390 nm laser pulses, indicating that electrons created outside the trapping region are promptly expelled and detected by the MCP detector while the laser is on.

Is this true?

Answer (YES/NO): NO